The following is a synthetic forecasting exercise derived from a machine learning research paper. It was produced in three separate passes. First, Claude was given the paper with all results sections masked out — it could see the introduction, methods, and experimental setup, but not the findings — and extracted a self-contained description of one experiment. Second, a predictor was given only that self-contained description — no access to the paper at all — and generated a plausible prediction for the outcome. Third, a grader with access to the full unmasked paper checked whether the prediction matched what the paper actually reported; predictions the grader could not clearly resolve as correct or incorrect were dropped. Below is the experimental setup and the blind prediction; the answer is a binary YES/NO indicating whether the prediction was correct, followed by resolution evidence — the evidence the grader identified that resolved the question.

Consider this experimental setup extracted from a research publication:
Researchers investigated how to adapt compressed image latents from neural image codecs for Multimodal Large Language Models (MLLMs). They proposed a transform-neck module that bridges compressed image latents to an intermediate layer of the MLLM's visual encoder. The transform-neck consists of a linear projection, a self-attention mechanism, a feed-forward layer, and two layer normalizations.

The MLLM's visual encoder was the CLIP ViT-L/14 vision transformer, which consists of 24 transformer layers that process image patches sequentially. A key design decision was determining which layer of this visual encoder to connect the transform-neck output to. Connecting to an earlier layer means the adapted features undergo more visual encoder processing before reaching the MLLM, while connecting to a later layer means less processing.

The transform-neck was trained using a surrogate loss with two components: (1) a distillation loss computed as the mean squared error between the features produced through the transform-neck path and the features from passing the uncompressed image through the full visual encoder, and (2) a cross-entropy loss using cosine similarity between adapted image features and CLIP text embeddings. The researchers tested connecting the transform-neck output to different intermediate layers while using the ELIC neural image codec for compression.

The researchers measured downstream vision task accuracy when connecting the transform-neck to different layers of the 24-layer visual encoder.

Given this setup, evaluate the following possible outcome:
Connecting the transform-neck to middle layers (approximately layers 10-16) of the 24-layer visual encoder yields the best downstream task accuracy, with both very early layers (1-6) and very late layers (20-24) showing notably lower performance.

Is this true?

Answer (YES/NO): NO